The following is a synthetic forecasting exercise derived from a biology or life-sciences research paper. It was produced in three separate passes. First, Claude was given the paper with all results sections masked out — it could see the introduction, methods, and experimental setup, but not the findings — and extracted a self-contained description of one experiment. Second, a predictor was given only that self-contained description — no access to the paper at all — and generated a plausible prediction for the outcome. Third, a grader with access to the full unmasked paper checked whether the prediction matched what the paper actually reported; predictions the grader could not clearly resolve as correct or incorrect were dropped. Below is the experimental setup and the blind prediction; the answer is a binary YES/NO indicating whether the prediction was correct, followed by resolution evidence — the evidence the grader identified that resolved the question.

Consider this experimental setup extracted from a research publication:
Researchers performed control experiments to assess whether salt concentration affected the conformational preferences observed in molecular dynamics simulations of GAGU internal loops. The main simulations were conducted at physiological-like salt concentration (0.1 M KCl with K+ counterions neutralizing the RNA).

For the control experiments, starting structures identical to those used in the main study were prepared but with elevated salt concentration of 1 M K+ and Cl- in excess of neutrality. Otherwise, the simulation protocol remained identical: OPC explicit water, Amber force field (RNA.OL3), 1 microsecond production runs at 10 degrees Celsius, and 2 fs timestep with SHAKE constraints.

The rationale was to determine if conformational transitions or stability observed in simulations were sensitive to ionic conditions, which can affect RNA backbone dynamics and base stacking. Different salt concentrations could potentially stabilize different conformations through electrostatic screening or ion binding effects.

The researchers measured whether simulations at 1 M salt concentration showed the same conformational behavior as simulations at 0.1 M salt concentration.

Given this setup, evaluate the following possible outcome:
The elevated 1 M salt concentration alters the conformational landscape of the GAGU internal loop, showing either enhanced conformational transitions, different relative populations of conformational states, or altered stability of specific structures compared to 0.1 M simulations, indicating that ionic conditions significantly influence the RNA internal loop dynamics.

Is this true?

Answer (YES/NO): YES